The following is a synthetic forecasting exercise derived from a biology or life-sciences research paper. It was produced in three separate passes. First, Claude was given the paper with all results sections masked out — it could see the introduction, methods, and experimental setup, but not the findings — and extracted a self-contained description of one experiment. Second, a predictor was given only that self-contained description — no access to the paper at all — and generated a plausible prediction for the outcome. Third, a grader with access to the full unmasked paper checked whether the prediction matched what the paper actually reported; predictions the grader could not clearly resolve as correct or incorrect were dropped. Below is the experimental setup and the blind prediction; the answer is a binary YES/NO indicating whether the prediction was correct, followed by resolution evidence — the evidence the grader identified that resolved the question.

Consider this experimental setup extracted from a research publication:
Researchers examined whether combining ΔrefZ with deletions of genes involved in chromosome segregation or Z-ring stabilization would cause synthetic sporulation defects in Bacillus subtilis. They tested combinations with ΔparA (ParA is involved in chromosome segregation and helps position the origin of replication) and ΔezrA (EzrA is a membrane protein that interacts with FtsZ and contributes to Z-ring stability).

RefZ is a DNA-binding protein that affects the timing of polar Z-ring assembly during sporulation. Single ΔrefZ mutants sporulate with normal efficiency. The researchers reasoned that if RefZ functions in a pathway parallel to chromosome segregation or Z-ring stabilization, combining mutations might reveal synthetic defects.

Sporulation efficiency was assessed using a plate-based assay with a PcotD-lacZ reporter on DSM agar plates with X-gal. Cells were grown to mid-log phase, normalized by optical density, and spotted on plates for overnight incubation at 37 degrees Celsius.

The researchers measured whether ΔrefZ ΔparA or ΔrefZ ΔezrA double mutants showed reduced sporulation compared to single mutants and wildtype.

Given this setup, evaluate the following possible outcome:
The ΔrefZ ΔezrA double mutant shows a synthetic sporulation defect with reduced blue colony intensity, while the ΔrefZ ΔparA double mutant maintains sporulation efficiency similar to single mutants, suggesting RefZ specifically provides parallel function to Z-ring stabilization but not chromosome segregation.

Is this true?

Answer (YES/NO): NO